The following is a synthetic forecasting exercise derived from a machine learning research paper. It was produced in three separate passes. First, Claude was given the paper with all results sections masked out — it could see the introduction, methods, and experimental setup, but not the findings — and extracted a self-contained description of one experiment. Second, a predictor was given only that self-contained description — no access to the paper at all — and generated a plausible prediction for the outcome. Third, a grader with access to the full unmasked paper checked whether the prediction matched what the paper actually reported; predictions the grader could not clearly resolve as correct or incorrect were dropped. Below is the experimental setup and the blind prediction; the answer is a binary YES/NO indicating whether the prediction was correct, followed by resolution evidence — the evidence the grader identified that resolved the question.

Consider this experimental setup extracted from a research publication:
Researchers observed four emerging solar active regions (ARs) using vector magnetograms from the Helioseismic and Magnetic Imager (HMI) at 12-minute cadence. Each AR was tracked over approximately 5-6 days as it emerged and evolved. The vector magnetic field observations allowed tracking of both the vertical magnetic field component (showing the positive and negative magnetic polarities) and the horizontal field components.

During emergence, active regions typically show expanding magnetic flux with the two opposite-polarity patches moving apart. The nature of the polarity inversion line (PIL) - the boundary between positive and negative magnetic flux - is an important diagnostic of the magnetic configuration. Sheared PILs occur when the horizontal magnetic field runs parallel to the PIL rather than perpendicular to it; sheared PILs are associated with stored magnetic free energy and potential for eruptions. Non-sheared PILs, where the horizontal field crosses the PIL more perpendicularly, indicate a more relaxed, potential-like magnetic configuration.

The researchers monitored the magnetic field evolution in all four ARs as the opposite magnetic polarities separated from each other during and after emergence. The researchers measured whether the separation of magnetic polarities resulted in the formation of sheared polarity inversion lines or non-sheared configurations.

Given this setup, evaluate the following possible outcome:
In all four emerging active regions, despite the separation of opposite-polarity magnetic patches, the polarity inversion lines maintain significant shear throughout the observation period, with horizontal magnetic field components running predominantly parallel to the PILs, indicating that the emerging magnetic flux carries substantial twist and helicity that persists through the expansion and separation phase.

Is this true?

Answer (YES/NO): NO